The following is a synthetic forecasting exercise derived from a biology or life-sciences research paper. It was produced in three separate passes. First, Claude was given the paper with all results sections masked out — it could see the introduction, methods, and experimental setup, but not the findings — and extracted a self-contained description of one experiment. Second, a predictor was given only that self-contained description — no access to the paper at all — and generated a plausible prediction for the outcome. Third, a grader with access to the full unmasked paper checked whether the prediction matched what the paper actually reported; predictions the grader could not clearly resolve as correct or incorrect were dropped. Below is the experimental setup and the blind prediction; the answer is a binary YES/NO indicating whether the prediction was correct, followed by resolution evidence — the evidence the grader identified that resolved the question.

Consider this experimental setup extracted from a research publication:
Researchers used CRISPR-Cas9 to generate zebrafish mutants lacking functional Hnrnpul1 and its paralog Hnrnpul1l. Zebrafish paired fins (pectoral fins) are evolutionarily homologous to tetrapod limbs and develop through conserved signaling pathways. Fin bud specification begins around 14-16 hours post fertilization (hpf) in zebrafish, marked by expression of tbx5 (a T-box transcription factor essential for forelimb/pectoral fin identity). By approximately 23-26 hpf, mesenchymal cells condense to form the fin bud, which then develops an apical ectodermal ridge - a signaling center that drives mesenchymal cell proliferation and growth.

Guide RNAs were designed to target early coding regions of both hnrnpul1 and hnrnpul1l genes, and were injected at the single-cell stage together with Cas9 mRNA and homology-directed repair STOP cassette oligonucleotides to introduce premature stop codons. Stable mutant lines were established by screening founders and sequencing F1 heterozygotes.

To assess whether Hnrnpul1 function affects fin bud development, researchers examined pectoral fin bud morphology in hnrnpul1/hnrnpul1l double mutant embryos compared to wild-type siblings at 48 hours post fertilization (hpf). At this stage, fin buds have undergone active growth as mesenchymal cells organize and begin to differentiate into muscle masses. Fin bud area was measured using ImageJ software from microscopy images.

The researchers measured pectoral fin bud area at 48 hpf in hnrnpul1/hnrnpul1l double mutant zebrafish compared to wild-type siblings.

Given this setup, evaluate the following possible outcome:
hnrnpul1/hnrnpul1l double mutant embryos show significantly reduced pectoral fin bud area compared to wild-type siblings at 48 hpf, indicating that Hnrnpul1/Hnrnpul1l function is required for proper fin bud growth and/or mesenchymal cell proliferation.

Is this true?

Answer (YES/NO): YES